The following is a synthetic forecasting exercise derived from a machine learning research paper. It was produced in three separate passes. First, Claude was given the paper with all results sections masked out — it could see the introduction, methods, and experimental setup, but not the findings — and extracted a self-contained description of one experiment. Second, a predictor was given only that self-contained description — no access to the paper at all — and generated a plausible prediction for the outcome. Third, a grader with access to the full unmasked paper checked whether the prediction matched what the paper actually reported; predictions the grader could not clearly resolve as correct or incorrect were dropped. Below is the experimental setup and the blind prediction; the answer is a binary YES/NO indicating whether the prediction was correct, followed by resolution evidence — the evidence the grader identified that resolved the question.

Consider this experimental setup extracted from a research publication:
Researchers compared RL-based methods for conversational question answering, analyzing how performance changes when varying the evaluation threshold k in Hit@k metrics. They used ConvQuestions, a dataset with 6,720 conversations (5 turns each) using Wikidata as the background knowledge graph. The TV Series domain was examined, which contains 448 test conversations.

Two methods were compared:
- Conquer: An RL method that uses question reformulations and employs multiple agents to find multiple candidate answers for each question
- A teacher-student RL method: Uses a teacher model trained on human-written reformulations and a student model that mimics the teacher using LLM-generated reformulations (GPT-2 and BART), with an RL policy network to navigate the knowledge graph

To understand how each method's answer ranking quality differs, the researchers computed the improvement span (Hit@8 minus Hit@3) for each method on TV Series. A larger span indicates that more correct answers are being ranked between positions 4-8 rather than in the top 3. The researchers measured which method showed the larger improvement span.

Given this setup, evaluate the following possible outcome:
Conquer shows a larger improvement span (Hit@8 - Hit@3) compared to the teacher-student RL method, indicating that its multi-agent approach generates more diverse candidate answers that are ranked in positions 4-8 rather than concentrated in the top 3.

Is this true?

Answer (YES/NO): NO